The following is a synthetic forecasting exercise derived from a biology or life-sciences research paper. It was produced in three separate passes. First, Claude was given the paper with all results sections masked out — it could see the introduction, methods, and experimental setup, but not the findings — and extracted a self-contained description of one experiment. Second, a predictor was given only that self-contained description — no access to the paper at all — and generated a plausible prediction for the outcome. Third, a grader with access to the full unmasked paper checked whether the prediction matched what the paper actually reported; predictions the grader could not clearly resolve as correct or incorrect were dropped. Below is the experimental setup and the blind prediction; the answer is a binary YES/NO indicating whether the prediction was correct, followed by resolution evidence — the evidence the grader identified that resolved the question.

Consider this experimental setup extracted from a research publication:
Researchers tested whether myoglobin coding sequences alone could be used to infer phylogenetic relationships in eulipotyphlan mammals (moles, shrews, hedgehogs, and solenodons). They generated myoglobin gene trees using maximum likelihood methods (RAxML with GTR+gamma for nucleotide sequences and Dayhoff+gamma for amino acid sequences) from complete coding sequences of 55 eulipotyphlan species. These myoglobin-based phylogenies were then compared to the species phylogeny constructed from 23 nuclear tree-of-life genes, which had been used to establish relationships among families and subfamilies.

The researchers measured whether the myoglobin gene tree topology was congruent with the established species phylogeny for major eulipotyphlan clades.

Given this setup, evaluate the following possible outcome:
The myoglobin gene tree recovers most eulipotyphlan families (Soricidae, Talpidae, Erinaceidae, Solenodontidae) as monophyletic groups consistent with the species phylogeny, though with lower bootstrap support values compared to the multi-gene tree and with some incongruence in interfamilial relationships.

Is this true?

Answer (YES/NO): NO